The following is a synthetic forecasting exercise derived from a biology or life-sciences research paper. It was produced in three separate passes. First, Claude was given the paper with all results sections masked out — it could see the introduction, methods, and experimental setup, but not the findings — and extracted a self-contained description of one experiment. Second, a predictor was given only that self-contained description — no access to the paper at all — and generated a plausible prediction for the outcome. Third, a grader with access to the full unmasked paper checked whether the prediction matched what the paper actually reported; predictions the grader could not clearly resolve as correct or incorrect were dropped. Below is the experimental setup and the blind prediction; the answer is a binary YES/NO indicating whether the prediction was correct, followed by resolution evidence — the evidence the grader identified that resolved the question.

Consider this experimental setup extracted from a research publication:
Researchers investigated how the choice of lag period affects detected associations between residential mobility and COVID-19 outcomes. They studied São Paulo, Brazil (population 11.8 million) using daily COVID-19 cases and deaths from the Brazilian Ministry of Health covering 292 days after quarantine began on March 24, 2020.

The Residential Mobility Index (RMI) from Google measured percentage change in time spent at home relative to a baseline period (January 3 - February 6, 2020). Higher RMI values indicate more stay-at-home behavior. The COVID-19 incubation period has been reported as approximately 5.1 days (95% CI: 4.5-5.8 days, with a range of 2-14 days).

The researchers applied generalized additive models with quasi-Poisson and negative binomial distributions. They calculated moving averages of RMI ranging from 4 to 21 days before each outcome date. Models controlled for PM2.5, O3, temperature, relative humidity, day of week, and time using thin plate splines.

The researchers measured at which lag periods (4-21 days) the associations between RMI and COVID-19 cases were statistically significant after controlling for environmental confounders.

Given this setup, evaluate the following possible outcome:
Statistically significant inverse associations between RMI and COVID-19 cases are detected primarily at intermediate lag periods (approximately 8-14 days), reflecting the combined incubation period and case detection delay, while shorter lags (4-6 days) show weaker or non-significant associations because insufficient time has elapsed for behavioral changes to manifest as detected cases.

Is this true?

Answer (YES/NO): NO